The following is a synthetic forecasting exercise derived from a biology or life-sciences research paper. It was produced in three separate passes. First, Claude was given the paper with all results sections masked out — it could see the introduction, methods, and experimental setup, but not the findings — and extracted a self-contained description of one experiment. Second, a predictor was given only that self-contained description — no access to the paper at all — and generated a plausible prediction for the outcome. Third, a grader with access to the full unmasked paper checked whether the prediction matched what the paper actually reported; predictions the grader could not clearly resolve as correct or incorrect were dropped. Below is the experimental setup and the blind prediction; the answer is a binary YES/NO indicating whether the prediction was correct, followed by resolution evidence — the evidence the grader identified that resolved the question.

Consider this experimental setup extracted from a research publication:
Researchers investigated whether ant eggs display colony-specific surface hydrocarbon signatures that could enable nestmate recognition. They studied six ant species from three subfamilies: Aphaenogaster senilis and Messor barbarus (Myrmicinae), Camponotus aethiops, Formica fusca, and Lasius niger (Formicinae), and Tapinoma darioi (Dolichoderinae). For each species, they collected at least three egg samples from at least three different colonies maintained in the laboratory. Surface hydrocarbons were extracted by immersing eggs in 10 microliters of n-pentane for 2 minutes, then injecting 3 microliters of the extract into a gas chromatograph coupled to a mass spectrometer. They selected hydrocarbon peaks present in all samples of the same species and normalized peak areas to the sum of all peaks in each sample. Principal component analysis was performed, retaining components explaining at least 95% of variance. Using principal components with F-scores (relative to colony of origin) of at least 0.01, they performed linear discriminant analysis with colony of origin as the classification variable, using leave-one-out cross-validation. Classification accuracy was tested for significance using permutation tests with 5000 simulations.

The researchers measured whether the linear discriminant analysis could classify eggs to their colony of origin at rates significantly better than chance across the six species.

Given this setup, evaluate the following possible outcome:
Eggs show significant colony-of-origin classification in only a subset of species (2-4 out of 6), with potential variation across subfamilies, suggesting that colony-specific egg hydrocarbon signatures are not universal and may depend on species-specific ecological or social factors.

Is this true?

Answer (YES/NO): NO